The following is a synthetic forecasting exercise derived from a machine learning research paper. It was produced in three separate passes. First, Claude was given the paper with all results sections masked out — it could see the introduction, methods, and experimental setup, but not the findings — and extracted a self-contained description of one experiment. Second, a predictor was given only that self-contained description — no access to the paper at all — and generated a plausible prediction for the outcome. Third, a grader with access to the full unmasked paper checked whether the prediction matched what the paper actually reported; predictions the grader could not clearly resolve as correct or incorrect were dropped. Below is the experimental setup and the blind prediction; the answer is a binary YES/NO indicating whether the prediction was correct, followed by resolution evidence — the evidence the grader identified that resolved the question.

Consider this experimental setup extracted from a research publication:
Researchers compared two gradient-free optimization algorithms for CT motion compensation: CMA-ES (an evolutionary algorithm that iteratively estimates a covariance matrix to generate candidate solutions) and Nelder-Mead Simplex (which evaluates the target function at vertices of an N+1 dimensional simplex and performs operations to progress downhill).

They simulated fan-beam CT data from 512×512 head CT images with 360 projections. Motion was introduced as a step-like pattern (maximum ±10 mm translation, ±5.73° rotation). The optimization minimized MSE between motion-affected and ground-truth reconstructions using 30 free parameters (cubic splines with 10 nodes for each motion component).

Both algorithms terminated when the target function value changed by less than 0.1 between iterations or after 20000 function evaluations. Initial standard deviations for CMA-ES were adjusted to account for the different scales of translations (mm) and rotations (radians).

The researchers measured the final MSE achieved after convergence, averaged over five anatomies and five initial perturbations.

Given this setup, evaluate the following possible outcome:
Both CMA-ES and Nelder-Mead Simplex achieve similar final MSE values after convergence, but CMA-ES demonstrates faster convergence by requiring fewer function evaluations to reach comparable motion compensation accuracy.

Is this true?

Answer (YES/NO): NO